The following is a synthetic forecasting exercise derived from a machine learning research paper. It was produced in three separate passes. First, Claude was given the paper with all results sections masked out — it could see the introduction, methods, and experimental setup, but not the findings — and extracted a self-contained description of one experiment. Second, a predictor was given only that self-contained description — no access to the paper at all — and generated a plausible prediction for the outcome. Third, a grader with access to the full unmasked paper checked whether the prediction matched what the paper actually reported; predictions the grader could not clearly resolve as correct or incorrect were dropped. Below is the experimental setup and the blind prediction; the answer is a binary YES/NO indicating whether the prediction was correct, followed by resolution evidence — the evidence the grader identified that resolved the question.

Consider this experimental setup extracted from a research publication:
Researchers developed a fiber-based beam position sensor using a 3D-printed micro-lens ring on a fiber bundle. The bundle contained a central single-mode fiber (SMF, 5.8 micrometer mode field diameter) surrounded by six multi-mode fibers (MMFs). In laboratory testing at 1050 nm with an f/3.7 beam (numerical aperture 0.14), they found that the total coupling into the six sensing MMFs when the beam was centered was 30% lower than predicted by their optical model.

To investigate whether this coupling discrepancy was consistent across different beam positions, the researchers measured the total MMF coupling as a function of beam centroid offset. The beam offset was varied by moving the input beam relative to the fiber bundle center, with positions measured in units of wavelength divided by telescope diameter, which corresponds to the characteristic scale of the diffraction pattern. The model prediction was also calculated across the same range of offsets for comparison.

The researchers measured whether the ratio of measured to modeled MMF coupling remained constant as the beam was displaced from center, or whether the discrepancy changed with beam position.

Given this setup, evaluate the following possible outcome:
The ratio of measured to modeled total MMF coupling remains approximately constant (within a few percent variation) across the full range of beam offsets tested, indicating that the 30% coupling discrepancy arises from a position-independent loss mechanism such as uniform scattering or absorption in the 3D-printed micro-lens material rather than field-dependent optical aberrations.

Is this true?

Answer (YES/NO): NO